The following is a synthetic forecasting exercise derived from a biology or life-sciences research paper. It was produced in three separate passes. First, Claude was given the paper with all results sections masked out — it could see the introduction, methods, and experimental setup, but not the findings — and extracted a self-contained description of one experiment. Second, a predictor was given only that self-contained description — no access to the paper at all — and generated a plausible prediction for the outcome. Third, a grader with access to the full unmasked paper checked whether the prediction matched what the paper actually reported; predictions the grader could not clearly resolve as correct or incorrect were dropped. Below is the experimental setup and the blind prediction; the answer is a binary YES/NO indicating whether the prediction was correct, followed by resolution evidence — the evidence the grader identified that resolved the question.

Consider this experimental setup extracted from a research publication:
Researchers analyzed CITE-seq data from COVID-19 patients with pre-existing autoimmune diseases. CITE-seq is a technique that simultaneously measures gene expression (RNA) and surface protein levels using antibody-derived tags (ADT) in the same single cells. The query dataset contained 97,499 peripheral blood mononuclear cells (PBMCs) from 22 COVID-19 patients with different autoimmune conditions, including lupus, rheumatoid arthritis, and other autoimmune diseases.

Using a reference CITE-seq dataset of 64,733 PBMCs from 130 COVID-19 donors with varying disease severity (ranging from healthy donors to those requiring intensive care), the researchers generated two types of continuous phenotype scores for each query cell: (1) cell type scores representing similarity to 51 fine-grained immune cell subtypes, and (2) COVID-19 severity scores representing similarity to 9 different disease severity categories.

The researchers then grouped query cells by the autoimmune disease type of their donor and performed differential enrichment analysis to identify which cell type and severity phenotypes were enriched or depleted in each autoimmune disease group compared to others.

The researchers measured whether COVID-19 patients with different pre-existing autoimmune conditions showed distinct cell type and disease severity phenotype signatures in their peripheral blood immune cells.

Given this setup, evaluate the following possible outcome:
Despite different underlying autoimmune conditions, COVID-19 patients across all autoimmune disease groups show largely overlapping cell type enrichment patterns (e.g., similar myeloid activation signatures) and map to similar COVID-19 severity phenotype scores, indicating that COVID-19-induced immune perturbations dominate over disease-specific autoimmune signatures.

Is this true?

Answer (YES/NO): NO